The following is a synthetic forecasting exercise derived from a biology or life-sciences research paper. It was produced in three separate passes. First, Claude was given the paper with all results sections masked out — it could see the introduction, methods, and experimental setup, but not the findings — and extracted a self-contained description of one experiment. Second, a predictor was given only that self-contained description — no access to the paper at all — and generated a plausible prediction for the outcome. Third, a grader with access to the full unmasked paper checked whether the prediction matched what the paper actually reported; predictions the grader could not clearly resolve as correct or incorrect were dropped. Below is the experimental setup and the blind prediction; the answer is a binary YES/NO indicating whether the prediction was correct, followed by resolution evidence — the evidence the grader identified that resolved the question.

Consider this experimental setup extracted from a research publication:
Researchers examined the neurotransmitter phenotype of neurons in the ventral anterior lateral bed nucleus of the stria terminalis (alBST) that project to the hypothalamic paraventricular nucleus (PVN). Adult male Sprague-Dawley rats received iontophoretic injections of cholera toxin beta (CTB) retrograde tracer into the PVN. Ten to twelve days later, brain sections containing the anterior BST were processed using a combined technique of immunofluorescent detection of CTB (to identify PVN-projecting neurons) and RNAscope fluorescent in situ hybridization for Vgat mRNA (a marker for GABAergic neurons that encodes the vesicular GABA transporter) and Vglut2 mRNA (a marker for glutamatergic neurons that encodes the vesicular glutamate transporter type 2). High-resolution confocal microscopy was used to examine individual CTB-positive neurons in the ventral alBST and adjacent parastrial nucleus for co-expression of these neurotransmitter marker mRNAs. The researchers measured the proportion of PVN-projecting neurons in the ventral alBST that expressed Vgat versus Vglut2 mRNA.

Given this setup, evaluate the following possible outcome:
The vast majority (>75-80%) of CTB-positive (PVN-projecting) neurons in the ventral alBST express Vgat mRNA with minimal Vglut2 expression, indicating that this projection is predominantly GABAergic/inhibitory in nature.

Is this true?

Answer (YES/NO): YES